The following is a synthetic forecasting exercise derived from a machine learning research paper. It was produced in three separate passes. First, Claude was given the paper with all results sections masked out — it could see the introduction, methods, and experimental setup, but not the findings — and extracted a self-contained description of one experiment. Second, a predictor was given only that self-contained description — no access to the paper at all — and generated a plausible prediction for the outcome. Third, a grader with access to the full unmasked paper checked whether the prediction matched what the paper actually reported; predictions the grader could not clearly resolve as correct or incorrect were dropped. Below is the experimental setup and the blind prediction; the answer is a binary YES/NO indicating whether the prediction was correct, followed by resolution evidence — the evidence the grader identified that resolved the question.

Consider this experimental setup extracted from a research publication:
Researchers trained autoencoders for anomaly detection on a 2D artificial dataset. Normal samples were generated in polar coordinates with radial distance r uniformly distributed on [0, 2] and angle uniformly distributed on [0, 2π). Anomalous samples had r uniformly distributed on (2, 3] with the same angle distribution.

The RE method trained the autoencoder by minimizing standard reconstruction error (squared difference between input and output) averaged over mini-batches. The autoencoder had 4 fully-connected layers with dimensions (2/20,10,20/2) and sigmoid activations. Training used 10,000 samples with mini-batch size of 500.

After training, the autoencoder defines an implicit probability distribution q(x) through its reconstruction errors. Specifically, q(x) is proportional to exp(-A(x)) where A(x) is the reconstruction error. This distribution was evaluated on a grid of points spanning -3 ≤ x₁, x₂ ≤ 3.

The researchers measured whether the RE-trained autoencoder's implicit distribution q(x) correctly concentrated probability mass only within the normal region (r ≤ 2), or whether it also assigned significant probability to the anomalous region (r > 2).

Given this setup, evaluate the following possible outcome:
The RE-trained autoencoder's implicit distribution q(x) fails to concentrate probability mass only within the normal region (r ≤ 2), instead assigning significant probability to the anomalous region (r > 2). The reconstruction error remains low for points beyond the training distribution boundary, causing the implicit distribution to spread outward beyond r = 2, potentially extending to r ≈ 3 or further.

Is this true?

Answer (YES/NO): YES